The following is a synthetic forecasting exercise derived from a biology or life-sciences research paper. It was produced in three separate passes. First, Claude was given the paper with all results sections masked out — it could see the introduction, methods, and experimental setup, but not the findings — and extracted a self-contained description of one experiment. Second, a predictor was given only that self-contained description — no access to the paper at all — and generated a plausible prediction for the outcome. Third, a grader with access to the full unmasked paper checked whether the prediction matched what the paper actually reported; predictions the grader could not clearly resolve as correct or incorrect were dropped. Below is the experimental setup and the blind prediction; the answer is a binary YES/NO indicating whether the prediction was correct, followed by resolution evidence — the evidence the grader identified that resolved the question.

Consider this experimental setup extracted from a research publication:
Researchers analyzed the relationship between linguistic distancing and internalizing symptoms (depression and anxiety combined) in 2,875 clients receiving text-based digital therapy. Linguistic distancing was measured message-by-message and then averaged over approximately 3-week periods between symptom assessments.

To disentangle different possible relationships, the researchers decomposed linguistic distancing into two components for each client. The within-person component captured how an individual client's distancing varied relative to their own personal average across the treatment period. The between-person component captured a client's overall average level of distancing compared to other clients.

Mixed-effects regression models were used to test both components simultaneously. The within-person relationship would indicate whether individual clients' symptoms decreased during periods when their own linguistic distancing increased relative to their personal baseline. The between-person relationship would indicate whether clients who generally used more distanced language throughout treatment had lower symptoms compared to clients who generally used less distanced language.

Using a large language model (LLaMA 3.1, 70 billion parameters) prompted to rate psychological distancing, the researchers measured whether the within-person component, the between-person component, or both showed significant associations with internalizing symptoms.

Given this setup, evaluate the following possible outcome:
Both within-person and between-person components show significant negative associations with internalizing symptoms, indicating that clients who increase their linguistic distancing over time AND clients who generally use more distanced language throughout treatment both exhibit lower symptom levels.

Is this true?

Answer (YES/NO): YES